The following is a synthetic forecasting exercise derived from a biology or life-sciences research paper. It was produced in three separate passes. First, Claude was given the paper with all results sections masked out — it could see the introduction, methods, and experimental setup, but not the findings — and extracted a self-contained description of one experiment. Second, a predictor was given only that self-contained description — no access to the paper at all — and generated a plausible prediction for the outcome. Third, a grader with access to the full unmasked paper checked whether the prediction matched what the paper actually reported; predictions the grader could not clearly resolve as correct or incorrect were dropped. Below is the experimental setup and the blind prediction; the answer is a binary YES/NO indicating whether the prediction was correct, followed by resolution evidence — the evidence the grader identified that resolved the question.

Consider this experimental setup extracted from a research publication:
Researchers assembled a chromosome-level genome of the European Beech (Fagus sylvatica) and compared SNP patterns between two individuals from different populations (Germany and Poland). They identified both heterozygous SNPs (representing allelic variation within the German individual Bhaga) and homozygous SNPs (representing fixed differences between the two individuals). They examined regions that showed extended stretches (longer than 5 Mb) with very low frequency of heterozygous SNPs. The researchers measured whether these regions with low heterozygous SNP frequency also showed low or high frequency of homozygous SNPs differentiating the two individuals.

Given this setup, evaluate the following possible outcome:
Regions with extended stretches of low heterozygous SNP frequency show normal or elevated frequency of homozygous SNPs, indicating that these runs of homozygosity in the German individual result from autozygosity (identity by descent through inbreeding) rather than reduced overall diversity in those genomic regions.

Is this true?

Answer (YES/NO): YES